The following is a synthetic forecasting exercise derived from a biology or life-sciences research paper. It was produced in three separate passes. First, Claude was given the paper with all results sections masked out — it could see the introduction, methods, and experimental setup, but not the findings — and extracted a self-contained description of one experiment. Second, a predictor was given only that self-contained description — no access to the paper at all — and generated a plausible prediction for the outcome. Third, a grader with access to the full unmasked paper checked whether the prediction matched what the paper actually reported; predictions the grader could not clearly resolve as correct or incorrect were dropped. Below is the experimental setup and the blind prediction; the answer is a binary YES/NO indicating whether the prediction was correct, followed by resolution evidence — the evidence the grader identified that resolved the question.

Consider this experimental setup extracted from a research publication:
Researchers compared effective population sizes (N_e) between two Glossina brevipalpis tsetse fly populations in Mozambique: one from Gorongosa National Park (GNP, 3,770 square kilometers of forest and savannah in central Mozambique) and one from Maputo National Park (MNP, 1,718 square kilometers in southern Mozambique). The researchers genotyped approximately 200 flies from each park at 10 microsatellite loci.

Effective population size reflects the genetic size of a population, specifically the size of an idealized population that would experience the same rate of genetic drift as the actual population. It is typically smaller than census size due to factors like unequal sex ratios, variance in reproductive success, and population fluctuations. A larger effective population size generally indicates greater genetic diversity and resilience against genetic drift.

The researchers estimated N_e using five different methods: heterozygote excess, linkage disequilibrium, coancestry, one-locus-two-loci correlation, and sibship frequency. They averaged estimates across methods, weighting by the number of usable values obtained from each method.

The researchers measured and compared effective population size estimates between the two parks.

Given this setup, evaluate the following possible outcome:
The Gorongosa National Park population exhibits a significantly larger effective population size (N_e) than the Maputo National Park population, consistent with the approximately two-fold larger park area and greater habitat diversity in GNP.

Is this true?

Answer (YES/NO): NO